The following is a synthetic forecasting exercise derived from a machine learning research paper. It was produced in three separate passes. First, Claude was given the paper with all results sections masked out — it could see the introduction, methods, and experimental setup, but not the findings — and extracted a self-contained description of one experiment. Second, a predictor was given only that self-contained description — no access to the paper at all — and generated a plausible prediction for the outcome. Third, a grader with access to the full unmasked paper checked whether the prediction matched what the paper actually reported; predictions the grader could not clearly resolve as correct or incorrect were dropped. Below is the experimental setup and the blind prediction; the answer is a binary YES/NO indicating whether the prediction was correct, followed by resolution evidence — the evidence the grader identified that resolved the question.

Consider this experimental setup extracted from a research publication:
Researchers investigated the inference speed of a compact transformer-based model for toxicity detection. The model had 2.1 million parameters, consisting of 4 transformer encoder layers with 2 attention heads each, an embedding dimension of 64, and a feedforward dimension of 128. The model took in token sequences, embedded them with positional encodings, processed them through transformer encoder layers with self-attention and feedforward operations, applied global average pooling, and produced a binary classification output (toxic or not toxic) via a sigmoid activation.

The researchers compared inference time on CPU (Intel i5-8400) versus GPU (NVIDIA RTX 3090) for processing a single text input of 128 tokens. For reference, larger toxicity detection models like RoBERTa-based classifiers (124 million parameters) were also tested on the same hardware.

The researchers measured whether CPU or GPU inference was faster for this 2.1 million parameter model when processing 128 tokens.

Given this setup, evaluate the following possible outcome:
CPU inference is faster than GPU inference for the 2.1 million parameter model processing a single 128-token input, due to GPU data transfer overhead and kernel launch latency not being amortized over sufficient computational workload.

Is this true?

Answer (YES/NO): YES